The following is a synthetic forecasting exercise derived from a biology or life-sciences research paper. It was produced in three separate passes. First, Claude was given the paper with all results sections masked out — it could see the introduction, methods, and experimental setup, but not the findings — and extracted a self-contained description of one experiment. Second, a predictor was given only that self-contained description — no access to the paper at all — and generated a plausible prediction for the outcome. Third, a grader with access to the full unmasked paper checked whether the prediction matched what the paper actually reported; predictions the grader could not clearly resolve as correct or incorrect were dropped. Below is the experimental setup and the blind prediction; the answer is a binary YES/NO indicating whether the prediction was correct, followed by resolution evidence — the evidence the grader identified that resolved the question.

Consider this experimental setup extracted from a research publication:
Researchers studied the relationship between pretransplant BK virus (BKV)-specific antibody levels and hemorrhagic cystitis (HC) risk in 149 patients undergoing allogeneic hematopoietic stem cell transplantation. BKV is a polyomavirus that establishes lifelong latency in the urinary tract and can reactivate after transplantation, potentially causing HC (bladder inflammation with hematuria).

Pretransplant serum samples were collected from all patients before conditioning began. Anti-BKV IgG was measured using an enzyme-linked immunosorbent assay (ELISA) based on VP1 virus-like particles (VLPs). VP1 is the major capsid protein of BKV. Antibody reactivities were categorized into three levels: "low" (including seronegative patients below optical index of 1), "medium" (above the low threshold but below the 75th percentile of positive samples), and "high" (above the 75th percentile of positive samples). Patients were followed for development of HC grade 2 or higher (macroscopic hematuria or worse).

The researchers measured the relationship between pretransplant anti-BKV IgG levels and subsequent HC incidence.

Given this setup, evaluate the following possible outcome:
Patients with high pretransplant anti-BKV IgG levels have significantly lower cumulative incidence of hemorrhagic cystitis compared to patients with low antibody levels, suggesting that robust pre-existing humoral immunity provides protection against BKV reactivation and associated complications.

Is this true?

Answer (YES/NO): NO